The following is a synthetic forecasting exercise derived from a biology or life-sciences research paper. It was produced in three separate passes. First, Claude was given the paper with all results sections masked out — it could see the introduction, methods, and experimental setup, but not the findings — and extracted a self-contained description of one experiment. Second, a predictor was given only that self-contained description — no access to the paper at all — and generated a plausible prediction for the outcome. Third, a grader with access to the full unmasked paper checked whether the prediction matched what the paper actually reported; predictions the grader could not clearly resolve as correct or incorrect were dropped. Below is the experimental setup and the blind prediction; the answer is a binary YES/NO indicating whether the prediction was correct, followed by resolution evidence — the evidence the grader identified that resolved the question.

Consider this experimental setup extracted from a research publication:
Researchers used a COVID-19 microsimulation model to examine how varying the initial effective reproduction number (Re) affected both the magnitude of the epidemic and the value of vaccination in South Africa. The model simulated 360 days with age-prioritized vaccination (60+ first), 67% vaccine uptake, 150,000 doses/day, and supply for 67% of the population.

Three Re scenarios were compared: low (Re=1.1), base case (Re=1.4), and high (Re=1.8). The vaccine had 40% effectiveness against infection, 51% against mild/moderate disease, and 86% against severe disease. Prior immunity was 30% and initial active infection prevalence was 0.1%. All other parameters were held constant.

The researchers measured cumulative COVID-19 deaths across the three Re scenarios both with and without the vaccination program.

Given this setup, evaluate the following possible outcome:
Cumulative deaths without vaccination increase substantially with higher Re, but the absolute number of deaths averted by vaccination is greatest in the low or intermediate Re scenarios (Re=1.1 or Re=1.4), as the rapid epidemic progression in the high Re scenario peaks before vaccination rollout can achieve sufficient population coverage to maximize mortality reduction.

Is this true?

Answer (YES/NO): NO